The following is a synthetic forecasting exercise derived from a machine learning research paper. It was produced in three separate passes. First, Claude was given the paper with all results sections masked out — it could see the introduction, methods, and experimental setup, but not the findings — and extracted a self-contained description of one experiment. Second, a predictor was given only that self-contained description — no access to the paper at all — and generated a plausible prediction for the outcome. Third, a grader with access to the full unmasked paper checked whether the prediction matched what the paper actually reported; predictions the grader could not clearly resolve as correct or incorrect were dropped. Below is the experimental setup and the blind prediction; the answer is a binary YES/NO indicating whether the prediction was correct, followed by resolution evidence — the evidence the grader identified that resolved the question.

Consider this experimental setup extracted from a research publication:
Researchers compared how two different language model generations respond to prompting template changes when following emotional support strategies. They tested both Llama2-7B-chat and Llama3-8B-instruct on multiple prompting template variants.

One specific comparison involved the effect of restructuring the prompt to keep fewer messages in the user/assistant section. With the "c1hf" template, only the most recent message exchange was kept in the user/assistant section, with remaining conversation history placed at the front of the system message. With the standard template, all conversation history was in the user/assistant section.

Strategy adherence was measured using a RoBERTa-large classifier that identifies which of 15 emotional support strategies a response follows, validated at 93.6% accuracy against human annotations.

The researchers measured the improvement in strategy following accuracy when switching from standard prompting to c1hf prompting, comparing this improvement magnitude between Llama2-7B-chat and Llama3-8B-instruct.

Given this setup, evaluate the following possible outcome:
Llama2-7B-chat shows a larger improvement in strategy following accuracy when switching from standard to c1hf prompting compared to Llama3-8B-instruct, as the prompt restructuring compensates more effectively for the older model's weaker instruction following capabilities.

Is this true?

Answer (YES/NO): YES